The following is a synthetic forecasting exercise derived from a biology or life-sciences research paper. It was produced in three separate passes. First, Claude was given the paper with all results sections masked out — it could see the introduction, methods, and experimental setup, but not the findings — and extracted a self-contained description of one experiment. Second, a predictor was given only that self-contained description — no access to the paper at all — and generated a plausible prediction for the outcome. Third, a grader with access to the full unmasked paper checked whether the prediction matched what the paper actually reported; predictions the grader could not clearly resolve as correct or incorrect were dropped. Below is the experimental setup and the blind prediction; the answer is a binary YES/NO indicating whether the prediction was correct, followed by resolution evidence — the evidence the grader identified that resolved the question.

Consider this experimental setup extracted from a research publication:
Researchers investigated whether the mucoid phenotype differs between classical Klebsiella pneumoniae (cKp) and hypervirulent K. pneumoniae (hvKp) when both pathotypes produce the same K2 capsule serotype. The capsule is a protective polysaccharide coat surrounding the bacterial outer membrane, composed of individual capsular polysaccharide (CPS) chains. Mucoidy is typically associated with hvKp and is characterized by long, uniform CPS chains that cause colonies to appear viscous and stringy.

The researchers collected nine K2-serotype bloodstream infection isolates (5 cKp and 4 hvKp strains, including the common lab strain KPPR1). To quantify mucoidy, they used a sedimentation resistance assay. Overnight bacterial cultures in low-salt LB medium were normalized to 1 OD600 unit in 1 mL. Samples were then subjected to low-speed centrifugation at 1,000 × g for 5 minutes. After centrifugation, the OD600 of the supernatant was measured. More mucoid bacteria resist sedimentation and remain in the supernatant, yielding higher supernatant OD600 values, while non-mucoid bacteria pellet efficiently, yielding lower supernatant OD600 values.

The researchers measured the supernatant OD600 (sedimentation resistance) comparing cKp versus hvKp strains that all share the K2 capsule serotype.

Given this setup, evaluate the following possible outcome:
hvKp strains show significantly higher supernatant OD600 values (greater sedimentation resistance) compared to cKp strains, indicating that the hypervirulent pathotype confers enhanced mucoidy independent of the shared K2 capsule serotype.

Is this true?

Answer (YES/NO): YES